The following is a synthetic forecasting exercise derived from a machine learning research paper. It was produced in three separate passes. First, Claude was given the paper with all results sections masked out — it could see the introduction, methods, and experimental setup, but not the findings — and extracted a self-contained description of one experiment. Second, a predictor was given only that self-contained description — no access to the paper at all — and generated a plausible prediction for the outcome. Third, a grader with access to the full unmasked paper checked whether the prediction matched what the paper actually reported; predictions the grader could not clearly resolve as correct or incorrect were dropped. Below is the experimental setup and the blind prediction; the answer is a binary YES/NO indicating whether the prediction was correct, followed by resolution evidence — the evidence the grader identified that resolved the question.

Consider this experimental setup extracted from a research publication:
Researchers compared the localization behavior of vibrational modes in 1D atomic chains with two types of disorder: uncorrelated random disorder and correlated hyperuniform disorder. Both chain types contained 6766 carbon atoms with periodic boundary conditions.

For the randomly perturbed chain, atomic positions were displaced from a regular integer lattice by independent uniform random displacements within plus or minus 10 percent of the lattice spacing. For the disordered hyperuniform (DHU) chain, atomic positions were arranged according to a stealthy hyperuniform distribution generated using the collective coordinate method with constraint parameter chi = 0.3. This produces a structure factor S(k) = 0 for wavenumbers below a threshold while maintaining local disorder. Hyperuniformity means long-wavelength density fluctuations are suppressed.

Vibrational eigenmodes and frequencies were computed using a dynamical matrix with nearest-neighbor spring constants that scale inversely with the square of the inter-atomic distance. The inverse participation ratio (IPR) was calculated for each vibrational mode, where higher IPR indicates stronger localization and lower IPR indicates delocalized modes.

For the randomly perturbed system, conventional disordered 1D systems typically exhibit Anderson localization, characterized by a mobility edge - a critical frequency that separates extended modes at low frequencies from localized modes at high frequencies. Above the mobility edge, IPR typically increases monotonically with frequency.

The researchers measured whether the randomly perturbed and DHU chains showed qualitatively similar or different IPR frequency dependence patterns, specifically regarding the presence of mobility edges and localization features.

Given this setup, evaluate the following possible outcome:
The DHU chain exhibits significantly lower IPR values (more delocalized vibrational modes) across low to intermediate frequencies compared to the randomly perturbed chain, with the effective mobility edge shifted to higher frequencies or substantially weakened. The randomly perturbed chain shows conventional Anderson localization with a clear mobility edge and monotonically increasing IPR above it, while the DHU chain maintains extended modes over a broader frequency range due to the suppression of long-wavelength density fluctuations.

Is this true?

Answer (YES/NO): NO